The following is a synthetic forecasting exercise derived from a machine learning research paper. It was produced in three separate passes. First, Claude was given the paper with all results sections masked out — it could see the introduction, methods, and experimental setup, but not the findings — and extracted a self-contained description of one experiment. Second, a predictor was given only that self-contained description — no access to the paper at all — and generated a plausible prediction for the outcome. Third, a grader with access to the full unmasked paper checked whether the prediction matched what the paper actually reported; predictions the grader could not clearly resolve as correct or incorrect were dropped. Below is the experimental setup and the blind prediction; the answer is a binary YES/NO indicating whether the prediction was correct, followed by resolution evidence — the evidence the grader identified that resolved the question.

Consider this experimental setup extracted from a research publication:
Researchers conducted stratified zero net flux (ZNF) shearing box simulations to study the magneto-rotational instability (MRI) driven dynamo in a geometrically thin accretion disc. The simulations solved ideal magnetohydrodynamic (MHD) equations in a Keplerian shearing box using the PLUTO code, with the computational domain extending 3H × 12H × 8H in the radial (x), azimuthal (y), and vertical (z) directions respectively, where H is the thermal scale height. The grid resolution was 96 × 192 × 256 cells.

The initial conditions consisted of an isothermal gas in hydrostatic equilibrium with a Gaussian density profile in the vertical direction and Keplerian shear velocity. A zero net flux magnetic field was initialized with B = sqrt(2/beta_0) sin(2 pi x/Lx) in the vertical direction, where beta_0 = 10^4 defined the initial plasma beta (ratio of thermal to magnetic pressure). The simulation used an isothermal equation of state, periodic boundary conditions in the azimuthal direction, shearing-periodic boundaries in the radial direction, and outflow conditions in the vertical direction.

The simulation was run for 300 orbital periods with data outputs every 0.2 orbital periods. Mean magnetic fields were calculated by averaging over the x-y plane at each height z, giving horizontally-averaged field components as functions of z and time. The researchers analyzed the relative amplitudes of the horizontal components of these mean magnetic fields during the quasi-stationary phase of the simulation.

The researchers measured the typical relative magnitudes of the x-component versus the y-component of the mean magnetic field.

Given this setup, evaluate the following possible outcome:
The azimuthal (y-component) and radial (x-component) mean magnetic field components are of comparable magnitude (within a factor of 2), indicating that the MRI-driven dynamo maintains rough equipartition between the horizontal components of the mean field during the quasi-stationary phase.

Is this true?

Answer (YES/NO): NO